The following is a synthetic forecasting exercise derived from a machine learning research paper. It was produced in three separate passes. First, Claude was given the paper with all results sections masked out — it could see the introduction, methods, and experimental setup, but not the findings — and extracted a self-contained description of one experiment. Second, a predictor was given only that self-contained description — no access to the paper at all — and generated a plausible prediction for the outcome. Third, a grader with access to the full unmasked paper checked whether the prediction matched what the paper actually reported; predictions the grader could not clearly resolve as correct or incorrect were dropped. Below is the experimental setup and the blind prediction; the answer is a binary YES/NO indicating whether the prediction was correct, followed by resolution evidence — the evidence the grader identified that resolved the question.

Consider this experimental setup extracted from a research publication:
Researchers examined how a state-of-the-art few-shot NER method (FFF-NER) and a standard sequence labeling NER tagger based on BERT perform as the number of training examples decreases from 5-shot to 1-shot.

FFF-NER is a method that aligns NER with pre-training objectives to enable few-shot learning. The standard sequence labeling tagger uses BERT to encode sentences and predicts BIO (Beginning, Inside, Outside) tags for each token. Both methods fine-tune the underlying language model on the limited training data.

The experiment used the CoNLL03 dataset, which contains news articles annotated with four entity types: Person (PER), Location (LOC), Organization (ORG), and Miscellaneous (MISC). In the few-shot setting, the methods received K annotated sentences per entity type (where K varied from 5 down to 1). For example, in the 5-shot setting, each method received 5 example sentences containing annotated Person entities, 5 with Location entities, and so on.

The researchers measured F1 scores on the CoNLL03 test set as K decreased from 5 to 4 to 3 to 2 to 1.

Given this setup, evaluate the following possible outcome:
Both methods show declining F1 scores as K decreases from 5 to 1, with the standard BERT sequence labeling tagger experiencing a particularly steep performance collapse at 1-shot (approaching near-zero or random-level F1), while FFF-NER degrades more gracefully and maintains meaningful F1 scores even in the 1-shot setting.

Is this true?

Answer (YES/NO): NO